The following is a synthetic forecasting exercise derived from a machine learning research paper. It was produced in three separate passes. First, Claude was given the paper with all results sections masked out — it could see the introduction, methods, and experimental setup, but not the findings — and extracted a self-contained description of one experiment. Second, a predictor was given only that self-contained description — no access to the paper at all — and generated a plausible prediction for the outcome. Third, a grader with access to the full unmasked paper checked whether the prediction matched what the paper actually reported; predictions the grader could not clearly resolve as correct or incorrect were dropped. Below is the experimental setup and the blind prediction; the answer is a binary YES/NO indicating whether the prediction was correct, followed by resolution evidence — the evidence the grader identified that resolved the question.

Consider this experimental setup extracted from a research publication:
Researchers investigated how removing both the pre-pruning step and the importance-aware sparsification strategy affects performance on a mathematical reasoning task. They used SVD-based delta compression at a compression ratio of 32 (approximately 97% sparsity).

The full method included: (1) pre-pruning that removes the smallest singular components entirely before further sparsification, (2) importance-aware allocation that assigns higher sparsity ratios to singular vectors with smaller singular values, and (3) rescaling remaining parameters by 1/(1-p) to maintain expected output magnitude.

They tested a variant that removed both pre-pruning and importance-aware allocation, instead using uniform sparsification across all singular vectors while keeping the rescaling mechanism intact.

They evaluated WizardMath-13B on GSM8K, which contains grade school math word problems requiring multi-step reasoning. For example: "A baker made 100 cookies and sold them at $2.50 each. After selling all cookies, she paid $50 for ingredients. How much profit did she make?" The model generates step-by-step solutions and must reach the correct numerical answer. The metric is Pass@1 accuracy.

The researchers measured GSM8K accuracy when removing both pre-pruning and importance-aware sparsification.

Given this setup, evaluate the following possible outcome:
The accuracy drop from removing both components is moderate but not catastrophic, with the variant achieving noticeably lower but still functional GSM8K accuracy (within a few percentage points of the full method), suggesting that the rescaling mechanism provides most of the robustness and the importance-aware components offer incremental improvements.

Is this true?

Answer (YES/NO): NO